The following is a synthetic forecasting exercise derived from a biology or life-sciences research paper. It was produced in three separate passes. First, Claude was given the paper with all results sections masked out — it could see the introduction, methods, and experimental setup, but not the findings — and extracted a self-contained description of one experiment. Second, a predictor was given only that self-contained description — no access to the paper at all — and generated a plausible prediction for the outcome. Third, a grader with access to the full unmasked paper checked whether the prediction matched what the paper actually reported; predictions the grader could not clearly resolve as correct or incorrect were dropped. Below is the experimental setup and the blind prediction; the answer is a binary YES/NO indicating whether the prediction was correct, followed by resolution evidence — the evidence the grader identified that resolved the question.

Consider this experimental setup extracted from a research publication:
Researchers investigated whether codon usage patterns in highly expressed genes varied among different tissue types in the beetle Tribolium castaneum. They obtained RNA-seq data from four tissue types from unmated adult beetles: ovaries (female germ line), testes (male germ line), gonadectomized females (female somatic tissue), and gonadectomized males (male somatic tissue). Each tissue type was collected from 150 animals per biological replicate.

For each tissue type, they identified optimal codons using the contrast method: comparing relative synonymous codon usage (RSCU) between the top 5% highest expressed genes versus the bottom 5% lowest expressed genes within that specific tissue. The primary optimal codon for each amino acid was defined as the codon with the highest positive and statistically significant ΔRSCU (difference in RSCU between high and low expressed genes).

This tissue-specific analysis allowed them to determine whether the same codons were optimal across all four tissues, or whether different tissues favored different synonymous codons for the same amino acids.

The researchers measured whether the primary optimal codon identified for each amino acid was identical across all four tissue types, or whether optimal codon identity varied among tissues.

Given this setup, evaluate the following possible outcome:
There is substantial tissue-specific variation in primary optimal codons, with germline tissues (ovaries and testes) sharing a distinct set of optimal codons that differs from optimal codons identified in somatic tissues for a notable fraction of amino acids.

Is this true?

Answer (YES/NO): NO